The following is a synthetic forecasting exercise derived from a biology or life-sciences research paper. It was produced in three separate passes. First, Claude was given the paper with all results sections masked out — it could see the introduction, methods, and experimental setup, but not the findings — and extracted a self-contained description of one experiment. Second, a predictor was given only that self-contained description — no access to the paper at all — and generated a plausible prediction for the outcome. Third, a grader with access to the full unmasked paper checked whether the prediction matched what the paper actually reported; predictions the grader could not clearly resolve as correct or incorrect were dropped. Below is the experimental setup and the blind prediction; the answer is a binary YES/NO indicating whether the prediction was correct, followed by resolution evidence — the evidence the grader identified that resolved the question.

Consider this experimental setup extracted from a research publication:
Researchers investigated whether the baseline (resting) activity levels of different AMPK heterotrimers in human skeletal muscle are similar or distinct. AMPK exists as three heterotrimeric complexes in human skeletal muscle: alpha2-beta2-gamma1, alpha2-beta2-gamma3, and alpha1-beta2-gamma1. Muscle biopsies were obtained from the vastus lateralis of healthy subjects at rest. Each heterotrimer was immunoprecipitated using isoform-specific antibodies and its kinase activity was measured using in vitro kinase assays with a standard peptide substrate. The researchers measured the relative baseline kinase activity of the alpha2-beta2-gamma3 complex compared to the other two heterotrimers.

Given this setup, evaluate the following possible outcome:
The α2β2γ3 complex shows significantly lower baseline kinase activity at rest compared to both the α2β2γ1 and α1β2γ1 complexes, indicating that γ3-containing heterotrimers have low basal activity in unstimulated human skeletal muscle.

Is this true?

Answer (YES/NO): YES